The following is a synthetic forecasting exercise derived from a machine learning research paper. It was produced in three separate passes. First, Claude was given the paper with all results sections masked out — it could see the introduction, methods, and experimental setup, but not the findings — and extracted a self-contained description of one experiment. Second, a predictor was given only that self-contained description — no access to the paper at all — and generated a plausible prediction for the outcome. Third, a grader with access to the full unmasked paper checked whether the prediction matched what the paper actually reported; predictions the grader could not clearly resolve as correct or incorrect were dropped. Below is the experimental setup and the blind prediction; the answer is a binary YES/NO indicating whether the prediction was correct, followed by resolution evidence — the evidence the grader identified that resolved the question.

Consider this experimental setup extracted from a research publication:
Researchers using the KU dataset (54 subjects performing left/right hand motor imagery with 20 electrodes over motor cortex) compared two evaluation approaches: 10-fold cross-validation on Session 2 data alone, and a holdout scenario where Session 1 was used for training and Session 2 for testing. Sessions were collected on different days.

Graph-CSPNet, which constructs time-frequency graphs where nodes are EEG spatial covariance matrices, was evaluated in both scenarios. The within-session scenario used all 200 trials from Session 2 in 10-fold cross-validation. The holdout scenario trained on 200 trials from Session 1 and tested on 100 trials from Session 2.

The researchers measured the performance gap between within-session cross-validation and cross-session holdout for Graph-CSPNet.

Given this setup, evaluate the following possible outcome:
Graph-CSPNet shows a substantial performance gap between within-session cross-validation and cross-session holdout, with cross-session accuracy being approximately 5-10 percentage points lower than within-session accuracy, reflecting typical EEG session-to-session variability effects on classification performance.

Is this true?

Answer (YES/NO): NO